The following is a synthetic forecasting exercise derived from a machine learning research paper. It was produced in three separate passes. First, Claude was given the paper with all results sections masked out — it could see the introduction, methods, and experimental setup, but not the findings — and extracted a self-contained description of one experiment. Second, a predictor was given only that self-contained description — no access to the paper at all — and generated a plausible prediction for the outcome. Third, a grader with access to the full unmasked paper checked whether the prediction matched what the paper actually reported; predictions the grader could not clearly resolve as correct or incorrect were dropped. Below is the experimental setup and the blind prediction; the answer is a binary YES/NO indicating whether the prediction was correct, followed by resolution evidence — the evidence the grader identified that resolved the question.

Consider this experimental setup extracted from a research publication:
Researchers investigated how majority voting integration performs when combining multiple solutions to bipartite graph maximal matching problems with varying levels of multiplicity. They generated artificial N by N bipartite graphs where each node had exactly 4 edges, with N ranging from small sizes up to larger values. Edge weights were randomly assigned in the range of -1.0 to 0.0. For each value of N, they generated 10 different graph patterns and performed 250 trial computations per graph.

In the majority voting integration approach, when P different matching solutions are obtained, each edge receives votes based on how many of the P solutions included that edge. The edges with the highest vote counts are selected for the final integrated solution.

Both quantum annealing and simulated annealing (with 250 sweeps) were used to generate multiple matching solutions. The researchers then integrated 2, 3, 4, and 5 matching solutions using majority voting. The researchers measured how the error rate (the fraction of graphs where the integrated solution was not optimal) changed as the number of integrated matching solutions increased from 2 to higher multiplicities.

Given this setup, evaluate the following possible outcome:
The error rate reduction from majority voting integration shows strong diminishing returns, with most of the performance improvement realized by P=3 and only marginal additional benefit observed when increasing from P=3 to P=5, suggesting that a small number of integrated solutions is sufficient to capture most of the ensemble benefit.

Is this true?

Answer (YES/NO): NO